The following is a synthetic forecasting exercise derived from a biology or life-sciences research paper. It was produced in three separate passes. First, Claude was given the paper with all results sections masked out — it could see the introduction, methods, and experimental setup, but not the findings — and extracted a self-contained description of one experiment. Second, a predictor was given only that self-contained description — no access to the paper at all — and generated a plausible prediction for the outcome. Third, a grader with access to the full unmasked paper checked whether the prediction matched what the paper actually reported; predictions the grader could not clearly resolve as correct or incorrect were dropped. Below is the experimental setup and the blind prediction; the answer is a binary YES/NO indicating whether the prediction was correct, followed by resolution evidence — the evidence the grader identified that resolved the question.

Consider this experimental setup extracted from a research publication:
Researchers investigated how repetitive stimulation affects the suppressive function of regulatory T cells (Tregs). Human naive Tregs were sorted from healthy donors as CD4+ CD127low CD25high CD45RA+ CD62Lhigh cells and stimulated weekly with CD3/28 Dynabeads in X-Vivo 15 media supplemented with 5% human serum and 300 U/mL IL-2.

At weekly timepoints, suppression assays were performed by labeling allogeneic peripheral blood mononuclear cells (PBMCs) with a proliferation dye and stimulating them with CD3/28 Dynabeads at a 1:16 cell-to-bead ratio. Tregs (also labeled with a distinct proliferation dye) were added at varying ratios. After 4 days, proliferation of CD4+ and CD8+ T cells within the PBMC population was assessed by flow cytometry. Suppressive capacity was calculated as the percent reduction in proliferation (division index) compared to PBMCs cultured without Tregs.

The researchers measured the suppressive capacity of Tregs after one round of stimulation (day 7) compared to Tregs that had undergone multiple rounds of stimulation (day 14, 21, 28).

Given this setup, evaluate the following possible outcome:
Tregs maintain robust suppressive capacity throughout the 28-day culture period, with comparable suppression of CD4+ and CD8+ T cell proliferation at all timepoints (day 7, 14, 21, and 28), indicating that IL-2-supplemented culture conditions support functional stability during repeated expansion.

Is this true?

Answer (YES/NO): NO